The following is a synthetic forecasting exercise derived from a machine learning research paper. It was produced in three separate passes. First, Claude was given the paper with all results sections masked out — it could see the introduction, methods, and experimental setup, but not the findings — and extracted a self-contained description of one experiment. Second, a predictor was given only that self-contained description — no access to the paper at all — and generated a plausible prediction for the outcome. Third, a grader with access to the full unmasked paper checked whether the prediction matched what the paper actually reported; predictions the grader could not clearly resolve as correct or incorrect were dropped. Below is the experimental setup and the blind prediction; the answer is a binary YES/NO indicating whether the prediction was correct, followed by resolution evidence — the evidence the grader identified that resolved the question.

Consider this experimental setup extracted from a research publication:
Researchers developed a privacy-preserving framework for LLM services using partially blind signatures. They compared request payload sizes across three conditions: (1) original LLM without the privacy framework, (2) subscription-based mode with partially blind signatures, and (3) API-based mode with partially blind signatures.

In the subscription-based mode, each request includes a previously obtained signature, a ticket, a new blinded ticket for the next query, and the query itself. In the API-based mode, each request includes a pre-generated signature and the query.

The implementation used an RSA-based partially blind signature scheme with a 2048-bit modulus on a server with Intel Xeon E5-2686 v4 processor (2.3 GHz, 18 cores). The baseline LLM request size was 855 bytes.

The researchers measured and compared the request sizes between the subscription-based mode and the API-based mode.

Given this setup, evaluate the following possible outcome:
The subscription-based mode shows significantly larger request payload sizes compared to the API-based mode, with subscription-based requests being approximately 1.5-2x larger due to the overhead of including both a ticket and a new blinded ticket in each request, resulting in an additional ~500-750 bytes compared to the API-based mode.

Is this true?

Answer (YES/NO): NO